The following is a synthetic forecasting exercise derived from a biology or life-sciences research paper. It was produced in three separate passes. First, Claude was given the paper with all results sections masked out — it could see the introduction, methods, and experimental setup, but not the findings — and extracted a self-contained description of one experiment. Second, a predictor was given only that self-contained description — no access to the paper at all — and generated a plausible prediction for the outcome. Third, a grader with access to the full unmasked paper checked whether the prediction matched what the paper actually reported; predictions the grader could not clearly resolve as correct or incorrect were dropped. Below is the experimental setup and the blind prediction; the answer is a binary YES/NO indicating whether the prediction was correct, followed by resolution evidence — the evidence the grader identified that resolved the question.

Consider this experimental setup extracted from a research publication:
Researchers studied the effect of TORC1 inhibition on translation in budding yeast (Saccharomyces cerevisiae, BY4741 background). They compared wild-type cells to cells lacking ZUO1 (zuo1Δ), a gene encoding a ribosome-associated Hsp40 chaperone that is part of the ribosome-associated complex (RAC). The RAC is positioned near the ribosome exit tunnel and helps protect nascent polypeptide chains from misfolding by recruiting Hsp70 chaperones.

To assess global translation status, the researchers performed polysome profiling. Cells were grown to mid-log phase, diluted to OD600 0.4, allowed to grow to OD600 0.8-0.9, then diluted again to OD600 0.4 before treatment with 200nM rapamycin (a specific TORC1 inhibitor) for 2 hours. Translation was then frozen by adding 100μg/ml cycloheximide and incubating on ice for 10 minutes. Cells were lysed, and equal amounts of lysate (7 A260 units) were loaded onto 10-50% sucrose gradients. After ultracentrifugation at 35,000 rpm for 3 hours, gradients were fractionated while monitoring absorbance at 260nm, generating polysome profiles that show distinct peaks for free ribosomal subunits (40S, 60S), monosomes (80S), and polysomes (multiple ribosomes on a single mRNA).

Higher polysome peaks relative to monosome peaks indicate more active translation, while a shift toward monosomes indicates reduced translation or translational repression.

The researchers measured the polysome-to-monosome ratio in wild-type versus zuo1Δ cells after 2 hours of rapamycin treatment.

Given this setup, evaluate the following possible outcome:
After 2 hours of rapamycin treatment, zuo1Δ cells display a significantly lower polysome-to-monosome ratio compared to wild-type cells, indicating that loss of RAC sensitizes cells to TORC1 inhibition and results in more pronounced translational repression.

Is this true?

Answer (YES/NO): NO